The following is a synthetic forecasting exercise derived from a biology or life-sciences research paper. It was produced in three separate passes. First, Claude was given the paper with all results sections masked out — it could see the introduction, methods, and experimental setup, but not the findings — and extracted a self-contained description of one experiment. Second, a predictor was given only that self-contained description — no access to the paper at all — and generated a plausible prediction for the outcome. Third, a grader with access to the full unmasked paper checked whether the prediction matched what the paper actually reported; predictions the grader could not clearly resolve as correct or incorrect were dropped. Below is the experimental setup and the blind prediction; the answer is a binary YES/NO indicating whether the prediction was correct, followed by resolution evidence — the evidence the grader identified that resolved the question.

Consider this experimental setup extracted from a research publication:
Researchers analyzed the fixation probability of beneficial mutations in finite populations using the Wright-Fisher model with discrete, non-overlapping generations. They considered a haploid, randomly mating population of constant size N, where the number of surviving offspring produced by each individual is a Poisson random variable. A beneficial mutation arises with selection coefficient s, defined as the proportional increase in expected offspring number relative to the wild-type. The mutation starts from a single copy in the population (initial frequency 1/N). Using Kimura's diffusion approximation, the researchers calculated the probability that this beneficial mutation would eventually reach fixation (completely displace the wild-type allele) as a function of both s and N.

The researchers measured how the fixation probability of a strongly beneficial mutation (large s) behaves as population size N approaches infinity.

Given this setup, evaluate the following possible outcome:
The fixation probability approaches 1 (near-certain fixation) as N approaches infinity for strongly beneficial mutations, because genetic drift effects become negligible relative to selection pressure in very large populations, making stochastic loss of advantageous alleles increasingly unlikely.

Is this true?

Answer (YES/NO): NO